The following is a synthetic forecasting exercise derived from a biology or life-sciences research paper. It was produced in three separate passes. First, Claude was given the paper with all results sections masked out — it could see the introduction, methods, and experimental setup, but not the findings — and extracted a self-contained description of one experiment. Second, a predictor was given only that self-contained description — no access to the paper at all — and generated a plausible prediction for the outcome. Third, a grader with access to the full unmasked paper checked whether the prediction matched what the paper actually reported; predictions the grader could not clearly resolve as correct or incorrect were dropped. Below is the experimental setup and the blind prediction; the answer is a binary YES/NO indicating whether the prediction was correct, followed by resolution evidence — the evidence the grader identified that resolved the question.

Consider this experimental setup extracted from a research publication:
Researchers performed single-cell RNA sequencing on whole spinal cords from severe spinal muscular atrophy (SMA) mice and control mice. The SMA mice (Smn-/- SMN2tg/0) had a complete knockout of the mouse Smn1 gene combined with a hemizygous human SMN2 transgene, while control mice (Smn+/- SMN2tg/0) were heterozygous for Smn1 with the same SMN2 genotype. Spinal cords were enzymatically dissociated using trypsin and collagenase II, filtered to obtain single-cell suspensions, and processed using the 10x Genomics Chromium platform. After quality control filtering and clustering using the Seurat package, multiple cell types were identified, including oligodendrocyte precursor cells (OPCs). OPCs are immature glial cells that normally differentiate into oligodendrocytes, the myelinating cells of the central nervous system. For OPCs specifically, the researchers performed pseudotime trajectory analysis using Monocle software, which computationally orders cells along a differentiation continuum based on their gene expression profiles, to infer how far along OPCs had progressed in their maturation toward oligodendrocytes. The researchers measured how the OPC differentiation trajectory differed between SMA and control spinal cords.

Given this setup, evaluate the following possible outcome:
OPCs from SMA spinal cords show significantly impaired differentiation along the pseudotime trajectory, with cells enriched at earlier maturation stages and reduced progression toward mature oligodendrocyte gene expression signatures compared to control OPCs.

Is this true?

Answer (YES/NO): NO